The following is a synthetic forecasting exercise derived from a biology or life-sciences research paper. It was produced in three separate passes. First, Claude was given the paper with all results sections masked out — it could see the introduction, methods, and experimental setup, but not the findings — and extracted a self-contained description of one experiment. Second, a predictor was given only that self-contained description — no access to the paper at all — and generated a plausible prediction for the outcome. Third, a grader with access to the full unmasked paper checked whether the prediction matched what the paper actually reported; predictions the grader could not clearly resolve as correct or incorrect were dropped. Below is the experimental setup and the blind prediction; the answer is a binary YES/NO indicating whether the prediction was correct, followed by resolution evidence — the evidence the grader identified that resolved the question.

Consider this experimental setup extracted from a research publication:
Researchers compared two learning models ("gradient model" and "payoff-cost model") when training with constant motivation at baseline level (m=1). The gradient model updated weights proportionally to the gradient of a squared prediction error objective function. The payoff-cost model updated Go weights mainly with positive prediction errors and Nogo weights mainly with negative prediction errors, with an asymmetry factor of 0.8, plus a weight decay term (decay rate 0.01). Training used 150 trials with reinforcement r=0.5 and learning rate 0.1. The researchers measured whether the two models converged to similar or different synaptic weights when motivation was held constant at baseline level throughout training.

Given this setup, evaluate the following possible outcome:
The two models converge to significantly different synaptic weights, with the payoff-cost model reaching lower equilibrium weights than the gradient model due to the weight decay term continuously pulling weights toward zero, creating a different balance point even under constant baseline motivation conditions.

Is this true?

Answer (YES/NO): NO